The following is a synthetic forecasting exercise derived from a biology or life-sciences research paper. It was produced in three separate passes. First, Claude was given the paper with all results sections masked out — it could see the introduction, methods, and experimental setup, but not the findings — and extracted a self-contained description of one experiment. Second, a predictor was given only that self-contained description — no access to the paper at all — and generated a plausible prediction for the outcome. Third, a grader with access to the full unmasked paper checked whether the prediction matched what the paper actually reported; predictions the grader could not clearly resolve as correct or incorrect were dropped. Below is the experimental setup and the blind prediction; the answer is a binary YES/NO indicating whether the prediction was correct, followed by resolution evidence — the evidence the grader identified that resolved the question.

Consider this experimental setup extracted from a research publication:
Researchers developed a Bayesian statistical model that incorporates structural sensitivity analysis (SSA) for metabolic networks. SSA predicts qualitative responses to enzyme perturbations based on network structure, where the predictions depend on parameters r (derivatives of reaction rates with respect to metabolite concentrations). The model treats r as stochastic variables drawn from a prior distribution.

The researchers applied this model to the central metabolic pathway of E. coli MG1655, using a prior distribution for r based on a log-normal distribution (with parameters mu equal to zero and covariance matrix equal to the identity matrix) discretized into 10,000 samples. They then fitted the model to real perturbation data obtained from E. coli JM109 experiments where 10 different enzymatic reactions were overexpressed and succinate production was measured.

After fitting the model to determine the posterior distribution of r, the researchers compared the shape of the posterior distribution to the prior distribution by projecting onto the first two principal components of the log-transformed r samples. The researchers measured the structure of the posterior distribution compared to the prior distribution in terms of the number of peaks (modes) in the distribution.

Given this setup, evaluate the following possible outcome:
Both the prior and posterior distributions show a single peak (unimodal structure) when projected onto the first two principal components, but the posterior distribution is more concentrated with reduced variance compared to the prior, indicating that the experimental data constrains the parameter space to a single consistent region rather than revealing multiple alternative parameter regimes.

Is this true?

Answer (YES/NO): NO